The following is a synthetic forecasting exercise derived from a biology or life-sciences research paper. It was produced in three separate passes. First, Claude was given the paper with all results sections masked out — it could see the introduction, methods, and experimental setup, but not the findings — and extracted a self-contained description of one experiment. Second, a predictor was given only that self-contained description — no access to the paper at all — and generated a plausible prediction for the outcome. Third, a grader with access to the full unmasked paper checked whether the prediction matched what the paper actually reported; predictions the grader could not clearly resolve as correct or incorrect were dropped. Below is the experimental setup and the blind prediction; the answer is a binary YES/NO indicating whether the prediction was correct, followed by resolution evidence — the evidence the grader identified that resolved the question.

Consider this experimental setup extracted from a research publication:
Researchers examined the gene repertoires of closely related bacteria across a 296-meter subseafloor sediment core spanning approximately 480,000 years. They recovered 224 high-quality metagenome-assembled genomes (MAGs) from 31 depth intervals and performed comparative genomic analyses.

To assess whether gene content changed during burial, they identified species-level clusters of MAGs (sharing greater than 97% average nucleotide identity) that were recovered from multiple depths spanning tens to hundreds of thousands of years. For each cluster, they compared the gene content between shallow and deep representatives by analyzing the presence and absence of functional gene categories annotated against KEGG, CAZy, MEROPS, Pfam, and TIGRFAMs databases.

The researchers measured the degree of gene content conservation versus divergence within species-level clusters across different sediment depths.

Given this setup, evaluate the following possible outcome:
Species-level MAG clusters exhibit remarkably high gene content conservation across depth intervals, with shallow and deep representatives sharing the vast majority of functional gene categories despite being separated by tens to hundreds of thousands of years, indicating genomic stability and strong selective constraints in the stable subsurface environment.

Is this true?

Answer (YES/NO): YES